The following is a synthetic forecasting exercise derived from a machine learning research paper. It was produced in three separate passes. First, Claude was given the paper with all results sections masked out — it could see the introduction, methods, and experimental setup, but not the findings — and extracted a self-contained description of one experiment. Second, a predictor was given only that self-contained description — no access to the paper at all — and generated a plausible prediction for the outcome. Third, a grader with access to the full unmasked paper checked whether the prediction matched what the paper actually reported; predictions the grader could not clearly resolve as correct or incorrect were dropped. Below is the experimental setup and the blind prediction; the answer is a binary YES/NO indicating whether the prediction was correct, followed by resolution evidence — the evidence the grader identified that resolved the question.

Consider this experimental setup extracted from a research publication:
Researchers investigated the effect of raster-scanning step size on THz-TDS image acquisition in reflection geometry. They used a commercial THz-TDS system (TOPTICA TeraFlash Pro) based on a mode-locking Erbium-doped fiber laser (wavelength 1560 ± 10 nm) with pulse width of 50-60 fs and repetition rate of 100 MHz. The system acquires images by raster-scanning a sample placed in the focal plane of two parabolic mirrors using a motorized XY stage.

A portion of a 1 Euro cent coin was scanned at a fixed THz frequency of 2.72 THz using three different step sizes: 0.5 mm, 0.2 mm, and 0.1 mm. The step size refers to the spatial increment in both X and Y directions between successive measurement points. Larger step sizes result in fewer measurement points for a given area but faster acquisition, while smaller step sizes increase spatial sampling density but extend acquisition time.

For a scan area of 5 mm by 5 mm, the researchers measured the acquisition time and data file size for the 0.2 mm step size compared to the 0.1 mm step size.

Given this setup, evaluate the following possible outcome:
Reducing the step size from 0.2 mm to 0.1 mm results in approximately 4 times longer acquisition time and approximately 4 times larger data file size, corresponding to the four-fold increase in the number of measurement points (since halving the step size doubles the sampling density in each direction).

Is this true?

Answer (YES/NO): NO